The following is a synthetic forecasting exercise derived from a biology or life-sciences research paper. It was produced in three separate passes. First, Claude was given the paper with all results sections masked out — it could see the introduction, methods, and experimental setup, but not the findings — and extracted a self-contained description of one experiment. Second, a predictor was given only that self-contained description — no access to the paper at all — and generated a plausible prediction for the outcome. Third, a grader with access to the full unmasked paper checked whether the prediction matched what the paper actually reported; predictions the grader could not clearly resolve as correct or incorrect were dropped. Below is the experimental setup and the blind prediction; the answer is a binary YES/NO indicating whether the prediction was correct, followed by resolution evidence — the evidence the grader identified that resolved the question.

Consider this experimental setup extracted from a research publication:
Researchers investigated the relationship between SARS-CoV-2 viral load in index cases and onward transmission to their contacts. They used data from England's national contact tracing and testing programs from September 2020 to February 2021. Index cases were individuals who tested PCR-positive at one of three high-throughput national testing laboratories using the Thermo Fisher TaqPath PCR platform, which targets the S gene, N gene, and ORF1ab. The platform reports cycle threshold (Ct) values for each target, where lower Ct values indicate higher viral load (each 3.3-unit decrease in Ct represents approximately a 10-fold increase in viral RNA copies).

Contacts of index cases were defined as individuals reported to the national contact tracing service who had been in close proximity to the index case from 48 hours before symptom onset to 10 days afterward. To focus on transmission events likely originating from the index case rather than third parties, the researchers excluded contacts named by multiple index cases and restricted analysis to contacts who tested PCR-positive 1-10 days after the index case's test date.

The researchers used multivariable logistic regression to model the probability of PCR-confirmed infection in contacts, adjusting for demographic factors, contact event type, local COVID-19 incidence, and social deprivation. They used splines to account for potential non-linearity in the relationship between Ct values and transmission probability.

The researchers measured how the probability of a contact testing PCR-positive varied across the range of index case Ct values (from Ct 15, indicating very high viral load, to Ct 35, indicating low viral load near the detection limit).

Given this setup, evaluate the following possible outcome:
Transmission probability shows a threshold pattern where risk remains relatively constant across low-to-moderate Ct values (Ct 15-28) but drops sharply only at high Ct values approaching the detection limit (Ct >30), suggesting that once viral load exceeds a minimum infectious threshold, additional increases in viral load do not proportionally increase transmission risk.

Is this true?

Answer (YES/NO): NO